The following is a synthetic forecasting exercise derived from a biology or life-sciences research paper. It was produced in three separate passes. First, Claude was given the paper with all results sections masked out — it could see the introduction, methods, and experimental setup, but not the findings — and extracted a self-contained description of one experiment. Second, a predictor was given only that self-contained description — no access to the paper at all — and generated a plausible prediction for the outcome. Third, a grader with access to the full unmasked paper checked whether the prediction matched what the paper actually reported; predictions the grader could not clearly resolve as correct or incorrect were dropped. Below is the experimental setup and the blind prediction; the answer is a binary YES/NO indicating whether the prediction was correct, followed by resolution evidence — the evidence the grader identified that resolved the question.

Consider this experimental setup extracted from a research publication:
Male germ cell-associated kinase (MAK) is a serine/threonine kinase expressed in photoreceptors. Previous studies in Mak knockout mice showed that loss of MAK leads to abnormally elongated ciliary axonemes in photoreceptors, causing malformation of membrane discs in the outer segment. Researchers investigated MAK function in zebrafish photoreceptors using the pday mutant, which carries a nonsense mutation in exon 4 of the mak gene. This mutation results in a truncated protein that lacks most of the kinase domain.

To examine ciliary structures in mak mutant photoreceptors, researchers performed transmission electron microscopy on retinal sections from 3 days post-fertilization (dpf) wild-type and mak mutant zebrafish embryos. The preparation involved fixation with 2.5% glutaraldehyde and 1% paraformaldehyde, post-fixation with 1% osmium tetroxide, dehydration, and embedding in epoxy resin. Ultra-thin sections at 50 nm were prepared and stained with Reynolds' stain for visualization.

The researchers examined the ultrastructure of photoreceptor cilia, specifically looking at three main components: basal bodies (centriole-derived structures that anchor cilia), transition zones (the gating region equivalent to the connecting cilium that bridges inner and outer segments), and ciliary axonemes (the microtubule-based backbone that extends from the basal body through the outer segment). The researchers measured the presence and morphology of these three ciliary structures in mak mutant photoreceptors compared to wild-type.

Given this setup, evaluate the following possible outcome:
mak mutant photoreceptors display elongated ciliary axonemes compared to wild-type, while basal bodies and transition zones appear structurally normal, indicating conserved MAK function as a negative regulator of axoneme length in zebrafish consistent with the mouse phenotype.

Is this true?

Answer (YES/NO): NO